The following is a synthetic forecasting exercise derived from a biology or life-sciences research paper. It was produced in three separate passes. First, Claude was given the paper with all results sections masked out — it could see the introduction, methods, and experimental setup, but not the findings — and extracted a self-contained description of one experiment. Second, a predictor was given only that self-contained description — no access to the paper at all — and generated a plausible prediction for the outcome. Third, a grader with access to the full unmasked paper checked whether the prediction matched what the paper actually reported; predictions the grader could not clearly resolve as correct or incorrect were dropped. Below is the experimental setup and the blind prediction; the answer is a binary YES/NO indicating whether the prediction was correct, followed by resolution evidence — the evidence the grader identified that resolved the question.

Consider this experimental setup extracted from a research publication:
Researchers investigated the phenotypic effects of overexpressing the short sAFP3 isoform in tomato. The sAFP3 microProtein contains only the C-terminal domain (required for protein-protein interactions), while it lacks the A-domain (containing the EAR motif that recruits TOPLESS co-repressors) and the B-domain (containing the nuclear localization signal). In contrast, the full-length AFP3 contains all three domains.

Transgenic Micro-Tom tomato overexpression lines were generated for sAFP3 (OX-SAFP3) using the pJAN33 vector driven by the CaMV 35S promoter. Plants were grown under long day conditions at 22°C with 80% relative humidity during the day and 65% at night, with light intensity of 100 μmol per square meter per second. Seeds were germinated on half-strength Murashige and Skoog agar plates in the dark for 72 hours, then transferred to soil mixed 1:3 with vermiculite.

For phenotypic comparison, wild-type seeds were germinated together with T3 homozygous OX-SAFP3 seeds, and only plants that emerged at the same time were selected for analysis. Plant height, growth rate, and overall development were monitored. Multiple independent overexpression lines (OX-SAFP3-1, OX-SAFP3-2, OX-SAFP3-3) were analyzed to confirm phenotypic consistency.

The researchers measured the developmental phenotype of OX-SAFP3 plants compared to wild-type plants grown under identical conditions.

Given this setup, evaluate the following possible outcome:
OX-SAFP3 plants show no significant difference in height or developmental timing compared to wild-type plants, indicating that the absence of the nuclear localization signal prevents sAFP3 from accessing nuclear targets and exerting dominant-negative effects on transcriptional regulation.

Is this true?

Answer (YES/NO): NO